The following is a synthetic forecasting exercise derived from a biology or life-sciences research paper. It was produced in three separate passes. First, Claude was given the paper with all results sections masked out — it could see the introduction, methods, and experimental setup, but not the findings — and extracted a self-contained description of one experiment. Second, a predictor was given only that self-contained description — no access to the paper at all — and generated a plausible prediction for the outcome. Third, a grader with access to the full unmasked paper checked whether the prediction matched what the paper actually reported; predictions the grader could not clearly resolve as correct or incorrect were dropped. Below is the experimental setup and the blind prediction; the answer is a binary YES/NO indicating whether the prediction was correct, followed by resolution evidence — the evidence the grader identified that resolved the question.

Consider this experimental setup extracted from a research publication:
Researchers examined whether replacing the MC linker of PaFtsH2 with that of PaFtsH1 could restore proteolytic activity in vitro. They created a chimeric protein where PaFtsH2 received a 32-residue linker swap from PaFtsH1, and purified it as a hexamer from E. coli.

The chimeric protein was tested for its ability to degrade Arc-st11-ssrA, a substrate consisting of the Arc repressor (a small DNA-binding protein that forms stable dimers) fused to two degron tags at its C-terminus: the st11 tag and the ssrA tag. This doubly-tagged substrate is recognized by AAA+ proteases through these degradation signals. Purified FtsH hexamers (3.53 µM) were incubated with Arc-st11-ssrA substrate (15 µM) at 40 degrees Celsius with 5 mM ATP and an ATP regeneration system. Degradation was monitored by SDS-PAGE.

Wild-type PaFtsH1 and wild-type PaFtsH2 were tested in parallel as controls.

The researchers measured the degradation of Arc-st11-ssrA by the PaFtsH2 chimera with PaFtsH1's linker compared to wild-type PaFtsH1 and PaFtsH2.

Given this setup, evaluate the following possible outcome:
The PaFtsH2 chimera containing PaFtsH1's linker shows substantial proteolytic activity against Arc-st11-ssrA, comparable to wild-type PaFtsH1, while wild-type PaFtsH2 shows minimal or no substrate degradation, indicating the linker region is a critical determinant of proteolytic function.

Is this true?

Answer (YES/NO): NO